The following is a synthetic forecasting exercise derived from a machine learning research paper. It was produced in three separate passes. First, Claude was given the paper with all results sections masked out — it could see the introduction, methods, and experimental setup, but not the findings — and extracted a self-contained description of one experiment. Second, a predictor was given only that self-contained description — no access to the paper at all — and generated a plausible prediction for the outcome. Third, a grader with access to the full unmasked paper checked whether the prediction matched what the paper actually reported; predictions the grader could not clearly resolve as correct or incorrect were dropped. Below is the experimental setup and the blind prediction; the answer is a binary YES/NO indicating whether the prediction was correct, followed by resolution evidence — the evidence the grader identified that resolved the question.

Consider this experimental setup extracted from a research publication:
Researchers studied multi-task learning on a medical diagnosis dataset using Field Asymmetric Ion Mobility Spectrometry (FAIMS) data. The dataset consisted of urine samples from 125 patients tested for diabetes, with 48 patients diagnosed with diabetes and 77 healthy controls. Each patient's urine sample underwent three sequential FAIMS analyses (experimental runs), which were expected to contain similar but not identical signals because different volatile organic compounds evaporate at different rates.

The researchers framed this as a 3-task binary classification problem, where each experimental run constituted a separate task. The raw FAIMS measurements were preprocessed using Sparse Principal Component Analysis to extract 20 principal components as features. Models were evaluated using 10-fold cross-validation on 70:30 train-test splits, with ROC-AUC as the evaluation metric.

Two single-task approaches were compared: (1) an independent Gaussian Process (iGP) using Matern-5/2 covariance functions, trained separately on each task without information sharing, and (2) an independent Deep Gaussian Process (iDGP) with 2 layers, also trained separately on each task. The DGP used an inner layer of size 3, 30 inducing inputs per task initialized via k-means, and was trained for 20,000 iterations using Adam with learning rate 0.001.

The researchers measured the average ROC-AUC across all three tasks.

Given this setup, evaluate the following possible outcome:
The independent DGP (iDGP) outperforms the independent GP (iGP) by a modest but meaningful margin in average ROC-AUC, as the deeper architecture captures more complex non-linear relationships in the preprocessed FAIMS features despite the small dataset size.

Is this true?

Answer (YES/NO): NO